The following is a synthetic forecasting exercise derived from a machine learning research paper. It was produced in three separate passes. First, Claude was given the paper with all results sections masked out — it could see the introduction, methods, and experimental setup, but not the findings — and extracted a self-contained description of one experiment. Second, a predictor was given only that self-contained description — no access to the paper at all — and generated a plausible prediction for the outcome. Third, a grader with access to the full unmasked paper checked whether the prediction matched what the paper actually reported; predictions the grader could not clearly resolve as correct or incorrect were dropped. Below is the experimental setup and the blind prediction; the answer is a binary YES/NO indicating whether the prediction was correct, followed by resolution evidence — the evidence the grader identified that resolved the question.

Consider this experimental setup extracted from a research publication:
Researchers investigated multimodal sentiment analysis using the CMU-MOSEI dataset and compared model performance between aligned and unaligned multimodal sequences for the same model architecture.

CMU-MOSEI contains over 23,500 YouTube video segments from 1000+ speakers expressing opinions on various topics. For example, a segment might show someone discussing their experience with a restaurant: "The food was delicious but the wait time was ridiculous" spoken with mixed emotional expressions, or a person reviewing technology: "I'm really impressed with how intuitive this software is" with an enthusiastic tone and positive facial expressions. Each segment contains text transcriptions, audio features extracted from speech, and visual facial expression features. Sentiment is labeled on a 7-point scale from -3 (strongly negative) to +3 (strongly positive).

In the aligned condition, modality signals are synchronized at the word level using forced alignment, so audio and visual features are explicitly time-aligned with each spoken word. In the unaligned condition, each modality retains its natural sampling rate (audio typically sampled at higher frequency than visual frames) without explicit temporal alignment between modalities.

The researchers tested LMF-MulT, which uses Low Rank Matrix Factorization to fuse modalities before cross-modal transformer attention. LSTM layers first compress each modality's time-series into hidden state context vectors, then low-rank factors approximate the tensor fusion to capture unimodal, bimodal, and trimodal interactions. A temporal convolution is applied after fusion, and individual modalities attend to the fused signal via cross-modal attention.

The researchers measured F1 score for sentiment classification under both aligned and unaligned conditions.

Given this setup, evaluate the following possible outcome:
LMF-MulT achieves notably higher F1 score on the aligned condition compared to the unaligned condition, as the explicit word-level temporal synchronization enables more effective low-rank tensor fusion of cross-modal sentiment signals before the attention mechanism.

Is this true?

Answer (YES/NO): NO